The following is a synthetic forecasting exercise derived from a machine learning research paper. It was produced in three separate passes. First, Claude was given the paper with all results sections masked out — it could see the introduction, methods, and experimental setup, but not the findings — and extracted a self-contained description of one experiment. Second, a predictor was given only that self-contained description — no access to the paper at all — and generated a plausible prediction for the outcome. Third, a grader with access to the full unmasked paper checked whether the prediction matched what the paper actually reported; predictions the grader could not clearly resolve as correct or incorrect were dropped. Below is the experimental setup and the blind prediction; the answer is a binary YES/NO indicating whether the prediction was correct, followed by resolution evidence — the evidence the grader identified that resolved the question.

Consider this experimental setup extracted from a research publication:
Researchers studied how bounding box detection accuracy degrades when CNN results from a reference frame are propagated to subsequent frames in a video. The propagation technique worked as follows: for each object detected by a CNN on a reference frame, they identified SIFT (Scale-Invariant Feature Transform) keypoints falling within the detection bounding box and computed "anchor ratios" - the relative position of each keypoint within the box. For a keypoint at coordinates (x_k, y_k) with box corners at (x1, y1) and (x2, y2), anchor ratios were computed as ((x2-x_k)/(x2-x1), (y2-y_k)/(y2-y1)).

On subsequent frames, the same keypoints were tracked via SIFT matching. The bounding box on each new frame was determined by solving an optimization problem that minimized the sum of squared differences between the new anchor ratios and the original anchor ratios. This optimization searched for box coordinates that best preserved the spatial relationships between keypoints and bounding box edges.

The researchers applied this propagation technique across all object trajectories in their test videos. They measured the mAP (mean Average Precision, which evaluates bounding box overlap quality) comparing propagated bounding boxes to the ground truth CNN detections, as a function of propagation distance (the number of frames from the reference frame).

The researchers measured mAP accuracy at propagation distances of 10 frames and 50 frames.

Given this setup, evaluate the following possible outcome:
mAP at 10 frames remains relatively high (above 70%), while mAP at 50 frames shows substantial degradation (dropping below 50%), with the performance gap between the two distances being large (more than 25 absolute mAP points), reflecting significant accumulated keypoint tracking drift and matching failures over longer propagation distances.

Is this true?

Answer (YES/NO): YES